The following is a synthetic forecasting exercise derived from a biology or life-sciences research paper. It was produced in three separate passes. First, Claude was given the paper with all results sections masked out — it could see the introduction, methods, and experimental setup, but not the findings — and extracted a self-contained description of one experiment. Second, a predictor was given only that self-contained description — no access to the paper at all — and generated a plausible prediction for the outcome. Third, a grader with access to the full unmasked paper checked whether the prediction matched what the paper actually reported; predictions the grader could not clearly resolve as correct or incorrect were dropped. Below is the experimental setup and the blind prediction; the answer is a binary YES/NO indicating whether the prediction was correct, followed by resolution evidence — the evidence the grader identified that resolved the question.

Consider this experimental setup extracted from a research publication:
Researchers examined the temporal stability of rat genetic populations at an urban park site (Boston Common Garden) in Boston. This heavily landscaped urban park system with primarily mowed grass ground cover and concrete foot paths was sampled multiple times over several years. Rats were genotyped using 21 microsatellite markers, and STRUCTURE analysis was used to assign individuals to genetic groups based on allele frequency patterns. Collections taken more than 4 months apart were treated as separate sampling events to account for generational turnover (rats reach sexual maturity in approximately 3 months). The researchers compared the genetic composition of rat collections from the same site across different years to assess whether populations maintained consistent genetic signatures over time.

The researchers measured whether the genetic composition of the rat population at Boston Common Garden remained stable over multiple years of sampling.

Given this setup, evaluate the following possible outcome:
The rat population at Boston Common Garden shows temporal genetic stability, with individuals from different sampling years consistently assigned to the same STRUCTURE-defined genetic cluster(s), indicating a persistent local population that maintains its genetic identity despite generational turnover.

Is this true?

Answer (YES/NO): NO